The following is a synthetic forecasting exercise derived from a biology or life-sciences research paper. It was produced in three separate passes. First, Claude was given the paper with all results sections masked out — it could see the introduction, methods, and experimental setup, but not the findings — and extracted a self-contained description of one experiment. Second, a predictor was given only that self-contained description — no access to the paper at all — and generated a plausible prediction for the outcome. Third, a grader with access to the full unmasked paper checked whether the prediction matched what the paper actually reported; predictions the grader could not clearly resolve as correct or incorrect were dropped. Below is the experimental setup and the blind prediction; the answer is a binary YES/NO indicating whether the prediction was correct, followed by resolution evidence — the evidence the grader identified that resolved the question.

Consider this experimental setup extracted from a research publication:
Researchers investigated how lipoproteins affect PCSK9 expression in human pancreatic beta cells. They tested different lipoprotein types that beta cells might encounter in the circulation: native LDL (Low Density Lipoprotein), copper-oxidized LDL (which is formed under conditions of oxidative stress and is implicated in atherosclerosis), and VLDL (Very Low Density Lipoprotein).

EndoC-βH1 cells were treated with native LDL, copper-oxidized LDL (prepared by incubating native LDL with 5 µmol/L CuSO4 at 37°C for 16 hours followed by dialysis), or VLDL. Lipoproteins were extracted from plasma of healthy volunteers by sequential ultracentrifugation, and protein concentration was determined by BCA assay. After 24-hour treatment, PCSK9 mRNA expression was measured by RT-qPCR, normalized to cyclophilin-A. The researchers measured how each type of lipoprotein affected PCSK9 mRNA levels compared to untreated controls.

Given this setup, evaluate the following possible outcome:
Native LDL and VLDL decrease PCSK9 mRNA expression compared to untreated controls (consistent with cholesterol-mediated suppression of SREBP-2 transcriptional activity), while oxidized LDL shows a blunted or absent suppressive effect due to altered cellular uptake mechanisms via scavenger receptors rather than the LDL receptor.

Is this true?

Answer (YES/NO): YES